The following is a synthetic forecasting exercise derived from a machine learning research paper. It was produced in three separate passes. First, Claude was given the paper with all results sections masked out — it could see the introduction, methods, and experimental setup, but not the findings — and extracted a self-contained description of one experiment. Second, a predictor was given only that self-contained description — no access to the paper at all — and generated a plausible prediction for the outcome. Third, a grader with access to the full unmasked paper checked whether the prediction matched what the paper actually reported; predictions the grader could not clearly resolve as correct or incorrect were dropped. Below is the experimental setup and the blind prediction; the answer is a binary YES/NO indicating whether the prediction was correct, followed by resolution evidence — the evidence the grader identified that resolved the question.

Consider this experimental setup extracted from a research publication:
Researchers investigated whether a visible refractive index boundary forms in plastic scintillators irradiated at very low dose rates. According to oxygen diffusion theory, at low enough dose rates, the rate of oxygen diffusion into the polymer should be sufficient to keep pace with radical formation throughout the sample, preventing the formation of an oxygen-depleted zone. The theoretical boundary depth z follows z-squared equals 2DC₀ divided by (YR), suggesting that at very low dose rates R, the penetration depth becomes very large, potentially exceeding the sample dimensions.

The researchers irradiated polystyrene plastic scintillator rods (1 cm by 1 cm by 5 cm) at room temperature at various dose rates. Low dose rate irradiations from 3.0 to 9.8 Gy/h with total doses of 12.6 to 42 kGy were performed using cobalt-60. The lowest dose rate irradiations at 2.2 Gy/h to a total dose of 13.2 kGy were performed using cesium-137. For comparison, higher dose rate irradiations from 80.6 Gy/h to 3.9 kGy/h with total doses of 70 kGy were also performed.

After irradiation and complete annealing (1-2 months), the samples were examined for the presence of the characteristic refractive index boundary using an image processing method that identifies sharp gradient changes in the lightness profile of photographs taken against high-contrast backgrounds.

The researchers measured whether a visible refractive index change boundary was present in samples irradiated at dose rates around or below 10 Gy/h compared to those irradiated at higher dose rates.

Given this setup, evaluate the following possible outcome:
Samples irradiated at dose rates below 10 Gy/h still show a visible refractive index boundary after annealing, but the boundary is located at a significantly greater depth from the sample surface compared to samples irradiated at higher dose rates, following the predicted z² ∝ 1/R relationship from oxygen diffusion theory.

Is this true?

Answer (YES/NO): NO